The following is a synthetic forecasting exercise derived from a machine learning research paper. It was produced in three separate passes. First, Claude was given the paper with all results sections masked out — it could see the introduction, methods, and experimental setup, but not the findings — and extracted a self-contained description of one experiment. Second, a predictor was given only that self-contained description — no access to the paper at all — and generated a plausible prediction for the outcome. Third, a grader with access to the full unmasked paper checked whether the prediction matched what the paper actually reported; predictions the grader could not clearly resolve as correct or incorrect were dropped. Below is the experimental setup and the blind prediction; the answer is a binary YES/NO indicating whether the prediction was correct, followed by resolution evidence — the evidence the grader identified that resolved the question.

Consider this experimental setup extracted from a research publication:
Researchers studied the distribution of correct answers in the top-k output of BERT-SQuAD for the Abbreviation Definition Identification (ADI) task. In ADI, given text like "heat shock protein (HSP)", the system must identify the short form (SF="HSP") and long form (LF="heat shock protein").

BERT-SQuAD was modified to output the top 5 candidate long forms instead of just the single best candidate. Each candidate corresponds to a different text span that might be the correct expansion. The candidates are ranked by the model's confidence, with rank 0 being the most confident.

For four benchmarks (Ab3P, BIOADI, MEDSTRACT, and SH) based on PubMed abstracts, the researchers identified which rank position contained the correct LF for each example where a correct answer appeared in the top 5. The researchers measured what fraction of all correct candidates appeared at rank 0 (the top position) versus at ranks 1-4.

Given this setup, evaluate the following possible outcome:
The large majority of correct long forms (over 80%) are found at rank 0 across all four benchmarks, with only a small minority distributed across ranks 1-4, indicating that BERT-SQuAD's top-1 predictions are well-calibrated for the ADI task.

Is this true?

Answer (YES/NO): NO